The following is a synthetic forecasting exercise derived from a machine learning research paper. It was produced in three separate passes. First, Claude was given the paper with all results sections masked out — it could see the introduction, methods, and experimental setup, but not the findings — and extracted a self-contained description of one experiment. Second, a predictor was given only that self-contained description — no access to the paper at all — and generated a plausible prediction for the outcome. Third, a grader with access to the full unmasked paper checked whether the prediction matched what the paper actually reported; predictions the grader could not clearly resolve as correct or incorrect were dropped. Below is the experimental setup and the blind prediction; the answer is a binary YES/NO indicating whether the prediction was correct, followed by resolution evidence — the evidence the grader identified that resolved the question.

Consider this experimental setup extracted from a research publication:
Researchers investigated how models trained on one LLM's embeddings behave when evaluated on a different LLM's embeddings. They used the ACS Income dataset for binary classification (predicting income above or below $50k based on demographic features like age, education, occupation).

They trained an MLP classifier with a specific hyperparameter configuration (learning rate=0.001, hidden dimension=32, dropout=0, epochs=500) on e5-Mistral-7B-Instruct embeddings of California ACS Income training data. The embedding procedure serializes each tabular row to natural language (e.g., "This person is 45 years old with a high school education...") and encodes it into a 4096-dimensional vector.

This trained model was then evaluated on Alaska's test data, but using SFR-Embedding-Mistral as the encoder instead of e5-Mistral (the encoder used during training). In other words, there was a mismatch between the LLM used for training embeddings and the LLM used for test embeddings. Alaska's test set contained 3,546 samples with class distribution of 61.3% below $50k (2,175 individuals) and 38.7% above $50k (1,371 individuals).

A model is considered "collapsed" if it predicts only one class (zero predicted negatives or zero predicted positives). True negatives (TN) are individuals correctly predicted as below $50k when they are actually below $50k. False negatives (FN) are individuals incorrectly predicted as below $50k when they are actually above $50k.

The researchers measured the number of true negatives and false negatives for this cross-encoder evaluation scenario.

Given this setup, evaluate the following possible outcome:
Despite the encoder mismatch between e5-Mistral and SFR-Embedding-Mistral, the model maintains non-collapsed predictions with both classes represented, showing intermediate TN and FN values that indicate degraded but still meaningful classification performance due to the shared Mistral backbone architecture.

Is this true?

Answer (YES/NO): YES